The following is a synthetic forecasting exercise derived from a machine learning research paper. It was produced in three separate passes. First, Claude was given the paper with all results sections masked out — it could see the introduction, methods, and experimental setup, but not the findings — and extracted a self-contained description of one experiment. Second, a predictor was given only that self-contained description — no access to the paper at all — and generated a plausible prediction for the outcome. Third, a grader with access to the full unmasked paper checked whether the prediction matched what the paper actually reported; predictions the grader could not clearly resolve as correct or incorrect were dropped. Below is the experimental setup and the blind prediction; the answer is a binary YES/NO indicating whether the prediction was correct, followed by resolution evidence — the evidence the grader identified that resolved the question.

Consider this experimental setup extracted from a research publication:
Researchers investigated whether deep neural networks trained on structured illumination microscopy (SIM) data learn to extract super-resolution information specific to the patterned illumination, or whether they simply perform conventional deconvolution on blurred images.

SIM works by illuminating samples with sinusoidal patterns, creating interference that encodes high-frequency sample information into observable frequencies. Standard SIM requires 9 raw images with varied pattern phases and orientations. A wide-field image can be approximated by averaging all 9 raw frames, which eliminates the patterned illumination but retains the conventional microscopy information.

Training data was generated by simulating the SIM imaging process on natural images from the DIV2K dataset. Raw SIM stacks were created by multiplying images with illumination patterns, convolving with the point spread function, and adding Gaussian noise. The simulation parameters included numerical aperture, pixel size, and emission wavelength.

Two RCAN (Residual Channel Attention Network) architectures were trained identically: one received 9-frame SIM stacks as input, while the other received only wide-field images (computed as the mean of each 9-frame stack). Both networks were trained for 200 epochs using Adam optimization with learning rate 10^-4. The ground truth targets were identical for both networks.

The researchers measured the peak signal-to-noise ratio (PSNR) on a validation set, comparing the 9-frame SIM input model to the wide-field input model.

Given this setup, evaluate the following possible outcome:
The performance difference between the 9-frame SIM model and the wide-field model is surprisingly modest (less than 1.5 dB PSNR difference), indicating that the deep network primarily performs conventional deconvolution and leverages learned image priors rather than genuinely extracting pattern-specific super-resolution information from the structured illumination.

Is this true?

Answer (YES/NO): NO